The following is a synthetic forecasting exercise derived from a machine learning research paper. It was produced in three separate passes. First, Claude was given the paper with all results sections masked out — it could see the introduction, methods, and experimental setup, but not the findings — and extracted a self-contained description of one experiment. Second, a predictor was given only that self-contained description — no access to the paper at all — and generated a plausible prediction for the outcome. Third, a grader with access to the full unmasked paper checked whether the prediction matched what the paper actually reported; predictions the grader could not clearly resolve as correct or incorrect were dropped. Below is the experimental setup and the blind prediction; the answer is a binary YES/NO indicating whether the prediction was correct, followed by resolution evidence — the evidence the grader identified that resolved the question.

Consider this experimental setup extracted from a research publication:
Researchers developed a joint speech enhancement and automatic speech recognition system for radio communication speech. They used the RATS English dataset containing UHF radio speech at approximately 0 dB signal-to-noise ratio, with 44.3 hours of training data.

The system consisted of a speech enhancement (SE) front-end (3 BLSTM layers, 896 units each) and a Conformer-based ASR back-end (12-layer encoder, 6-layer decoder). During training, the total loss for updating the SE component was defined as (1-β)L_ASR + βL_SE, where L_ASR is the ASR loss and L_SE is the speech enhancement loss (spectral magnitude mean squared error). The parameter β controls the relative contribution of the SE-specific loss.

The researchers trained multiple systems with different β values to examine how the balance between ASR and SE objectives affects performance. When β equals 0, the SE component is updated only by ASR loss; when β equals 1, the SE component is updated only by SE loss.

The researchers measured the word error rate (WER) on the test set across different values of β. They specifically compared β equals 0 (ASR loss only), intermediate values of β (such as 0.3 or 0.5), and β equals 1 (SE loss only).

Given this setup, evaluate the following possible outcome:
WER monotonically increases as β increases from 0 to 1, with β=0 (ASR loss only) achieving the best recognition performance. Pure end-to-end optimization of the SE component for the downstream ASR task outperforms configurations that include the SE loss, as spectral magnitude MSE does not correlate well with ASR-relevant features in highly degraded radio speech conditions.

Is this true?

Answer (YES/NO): NO